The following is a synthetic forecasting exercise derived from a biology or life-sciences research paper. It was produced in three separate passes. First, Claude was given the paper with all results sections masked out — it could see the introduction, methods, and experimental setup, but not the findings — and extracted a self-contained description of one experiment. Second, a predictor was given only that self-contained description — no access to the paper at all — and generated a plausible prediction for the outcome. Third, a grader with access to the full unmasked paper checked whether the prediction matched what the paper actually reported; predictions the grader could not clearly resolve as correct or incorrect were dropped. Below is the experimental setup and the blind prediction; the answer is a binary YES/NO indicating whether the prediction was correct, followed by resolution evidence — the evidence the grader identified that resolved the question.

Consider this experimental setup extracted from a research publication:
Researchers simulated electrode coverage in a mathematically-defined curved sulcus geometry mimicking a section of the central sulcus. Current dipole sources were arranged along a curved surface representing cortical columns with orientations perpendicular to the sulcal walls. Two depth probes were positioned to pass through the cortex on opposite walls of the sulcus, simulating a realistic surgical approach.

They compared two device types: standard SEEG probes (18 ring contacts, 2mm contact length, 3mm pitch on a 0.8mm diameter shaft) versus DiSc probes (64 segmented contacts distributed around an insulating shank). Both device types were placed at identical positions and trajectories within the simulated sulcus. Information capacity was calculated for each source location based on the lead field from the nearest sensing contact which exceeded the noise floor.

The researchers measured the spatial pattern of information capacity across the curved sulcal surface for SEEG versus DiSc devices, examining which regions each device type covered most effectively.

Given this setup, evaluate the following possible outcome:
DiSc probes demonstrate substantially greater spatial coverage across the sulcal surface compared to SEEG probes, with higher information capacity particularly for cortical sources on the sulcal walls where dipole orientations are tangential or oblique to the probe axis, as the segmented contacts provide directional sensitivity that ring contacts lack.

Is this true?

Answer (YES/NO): NO